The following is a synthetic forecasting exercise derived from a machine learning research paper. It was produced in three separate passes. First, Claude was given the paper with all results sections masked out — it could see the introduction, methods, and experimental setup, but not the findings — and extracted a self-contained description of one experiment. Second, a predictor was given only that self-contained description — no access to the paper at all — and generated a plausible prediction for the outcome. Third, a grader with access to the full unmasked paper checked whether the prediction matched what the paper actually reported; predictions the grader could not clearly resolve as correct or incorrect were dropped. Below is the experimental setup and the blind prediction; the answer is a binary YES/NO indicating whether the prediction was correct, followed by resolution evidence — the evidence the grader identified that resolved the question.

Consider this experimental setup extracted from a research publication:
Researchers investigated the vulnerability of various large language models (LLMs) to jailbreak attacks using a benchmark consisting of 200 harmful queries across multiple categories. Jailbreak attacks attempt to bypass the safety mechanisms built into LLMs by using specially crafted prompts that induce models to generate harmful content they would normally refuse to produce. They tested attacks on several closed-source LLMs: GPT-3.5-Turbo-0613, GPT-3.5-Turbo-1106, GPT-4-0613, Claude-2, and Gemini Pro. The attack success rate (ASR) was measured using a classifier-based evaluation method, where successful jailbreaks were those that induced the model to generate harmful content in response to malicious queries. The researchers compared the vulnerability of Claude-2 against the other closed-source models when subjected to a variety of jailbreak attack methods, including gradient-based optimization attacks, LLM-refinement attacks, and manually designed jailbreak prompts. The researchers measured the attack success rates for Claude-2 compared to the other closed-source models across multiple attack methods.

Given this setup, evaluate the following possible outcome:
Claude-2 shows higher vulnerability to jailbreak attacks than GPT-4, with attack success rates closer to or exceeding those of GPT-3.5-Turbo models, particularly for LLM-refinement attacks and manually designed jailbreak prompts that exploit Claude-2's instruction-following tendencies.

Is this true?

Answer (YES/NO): NO